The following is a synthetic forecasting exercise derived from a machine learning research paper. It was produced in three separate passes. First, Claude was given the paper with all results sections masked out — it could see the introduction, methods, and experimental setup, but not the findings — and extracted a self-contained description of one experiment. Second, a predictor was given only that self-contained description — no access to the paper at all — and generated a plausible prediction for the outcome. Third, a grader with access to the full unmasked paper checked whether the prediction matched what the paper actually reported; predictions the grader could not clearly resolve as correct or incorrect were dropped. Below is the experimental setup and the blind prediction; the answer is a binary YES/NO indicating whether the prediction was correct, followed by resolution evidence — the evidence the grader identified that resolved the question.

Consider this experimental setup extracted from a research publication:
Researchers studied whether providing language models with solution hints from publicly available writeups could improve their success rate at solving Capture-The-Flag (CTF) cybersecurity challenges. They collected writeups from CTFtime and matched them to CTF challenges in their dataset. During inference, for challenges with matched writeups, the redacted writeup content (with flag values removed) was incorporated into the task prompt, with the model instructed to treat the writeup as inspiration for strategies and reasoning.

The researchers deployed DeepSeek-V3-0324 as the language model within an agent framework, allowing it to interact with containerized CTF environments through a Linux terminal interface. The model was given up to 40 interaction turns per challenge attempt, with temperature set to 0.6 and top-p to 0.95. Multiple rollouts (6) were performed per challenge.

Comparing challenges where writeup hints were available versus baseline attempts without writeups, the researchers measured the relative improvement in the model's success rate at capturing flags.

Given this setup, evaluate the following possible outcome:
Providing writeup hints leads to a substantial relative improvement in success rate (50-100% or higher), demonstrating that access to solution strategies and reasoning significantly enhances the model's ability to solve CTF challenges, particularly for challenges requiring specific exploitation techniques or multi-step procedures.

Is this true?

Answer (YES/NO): YES